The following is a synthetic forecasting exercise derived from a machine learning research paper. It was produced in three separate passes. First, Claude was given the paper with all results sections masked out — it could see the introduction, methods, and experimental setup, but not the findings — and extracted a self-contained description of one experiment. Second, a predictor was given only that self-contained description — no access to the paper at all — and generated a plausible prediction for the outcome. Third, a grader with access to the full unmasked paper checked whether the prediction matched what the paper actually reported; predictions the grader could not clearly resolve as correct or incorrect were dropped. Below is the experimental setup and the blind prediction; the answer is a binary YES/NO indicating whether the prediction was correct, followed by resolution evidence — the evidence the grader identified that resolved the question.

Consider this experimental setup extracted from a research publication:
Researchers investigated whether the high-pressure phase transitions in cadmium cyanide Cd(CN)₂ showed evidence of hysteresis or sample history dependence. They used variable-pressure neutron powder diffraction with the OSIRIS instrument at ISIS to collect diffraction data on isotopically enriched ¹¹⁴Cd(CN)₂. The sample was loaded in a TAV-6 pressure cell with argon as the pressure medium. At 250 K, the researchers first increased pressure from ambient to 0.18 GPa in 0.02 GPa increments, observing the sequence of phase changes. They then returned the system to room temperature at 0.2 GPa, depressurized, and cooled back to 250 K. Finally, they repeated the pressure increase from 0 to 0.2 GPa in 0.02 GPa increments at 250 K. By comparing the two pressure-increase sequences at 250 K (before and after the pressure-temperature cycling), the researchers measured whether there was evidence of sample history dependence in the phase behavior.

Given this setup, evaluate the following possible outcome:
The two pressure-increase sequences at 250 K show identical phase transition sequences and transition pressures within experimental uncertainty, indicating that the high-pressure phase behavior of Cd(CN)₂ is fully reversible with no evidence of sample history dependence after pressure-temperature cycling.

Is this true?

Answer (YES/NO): NO